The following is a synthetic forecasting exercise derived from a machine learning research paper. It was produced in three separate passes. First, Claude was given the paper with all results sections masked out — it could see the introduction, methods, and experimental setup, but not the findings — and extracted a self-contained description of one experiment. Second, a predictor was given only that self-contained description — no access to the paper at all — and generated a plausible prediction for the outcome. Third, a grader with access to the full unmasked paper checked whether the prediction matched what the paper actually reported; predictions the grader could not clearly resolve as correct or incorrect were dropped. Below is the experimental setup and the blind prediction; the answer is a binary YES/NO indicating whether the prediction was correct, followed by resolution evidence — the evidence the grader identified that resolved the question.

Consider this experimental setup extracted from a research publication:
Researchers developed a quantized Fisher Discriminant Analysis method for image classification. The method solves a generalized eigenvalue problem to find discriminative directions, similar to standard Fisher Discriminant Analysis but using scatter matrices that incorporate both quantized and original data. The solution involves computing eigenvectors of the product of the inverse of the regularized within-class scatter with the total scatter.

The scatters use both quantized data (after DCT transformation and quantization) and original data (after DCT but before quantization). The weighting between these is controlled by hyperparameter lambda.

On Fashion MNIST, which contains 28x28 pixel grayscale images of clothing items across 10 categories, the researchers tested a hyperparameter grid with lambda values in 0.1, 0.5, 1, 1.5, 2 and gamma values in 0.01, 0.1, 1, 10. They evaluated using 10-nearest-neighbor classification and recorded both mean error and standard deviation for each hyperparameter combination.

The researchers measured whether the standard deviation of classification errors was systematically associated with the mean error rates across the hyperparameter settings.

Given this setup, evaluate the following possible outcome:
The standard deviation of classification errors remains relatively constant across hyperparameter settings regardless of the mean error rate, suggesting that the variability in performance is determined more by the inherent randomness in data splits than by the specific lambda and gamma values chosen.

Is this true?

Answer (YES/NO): YES